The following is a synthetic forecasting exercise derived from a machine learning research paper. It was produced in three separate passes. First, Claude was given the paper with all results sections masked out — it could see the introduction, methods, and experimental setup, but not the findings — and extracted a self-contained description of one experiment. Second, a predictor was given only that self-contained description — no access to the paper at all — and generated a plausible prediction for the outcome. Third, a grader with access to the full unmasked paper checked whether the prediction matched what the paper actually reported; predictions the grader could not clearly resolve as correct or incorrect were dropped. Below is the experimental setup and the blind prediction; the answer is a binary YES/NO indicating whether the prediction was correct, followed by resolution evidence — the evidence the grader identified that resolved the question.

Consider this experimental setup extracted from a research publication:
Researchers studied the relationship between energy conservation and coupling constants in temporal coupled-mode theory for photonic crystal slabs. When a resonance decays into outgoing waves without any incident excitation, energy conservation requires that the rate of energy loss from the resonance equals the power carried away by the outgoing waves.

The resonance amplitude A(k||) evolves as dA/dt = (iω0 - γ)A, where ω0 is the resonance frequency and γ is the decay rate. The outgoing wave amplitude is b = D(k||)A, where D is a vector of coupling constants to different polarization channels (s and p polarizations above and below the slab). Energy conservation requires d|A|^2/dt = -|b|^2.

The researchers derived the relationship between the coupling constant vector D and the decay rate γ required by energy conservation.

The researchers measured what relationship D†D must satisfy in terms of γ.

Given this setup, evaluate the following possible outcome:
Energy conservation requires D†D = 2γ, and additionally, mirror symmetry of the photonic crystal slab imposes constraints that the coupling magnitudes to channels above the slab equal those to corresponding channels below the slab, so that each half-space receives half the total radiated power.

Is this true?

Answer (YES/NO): NO